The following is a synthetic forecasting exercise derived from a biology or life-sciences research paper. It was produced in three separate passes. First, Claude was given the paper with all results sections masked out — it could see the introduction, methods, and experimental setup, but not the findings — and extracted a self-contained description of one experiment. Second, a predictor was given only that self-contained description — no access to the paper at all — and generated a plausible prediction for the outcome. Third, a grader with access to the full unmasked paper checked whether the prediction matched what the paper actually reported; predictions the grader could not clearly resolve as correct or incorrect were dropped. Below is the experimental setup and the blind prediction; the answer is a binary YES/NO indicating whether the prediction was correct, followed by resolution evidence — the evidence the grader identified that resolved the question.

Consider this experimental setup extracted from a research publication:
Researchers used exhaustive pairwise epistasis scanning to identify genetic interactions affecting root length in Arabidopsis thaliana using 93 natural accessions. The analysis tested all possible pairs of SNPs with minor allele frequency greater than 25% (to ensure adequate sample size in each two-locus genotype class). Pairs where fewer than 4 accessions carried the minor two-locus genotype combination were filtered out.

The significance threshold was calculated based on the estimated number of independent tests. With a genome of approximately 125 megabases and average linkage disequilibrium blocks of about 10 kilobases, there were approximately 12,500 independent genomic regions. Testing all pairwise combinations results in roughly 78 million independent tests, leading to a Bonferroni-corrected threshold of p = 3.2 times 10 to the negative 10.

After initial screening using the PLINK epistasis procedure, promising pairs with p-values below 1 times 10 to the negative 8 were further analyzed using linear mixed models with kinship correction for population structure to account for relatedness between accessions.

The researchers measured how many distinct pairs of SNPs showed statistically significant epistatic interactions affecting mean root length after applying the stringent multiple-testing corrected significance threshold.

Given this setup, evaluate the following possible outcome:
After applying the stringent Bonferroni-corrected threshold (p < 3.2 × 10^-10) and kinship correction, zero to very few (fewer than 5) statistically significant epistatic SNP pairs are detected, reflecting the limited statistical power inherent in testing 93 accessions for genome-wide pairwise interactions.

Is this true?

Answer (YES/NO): NO